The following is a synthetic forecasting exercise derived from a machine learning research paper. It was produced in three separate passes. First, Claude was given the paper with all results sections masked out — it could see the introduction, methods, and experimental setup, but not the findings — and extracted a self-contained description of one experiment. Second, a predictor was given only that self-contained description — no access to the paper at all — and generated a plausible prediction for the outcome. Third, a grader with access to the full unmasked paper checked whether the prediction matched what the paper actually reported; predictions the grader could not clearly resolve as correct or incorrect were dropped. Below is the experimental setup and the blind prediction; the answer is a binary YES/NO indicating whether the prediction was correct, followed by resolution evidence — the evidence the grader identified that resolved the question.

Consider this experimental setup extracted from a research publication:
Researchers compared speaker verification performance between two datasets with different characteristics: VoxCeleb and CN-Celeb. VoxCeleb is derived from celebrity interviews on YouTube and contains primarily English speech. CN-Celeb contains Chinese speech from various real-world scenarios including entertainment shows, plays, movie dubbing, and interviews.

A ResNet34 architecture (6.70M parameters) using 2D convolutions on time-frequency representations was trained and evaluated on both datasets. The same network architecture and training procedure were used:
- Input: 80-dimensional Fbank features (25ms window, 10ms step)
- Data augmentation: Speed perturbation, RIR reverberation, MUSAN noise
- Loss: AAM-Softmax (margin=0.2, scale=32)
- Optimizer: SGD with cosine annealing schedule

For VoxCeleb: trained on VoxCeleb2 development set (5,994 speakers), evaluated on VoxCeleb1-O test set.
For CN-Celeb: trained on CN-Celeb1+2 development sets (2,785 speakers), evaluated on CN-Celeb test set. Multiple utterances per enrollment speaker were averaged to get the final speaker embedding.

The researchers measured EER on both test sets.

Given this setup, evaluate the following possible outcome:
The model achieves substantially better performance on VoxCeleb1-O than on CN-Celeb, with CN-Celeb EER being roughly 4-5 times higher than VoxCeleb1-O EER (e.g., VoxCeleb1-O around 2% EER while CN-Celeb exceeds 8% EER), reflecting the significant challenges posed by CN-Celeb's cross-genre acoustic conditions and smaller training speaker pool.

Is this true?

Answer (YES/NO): NO